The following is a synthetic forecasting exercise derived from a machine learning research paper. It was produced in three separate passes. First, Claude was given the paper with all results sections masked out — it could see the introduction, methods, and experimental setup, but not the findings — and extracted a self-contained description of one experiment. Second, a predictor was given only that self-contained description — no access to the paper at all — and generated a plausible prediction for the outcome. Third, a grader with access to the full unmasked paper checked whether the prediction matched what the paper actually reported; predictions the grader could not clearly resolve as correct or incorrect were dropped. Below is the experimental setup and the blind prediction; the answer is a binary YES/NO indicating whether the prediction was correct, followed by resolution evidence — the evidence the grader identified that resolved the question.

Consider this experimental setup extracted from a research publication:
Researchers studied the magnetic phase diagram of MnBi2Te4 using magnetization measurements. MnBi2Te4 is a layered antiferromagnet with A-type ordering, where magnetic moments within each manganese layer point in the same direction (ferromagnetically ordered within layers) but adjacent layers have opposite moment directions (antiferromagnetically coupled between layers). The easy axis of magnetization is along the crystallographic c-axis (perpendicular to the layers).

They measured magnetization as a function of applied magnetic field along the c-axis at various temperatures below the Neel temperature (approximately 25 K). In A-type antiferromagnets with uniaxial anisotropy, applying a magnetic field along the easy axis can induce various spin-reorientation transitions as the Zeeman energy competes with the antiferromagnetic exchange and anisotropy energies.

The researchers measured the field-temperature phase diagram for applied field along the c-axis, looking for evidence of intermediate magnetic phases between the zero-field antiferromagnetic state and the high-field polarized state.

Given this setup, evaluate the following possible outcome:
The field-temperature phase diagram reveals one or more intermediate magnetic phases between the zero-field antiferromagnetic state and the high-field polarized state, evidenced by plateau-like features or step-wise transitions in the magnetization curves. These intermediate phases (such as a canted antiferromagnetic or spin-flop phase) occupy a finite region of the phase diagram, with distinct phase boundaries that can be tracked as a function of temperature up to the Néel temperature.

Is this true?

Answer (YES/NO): YES